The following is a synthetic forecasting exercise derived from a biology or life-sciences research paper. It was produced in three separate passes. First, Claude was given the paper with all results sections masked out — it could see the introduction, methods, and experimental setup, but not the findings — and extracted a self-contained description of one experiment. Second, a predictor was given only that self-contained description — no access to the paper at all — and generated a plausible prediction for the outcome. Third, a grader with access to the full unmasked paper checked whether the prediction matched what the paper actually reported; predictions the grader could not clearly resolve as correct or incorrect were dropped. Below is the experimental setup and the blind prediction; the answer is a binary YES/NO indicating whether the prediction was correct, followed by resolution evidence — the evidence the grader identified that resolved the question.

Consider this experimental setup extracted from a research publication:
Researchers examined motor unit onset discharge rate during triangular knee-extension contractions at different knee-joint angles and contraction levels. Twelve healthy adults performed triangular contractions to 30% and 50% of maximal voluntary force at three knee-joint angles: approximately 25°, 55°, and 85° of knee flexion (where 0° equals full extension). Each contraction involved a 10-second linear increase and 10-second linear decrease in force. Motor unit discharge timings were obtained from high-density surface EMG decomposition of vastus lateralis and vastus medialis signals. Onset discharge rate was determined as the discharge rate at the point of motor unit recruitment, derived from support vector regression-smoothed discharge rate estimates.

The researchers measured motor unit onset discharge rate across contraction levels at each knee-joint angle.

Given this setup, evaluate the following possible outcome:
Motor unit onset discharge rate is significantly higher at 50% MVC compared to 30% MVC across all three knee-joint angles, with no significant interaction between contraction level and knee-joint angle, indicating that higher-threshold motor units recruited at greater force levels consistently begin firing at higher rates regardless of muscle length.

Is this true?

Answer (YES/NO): NO